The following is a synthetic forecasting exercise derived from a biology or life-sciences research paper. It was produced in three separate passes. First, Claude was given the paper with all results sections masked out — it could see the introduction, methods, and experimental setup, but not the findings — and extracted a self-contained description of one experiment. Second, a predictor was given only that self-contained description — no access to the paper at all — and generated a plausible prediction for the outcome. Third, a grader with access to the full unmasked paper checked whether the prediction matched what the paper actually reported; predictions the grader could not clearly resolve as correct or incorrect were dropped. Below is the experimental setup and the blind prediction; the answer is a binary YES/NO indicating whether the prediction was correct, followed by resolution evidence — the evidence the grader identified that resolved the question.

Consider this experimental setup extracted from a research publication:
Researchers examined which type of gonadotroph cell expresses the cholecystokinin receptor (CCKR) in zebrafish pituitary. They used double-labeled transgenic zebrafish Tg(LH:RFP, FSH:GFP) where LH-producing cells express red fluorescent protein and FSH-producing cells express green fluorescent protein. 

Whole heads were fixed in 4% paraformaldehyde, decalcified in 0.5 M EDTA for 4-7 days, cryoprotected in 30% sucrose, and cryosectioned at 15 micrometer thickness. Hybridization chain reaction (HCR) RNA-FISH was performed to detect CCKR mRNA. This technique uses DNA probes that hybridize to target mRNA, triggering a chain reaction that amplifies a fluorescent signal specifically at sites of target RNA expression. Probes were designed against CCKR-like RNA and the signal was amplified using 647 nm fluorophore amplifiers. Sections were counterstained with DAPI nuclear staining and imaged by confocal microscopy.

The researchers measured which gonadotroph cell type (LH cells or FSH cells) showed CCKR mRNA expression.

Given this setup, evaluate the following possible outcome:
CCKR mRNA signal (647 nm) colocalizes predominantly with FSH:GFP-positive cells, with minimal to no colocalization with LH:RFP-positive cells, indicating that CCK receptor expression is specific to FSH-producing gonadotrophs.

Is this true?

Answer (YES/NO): YES